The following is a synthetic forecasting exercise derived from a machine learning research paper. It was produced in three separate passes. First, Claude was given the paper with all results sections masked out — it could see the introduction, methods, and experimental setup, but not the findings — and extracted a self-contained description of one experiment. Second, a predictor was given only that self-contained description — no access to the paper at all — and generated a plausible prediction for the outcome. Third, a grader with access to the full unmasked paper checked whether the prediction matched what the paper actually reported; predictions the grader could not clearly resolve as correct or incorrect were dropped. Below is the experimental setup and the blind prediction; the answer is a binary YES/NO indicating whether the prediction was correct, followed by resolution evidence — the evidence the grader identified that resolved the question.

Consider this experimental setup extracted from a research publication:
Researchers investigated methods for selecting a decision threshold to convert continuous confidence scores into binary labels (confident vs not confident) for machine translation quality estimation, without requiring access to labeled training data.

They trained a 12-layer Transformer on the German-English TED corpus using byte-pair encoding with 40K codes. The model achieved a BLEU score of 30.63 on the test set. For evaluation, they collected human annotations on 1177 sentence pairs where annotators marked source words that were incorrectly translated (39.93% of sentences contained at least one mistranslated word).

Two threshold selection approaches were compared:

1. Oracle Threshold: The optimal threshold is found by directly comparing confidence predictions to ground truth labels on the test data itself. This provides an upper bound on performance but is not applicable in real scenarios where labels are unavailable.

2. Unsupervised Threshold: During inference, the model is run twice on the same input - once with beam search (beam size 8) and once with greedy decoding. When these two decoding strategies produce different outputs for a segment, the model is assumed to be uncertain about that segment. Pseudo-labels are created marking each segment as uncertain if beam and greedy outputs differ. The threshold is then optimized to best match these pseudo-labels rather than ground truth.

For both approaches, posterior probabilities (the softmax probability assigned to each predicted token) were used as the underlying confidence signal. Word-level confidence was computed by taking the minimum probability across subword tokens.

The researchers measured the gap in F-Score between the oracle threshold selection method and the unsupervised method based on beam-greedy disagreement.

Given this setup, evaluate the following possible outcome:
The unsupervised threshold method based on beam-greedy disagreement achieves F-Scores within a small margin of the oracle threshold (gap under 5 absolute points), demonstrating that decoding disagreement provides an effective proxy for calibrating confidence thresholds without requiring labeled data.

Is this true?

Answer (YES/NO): YES